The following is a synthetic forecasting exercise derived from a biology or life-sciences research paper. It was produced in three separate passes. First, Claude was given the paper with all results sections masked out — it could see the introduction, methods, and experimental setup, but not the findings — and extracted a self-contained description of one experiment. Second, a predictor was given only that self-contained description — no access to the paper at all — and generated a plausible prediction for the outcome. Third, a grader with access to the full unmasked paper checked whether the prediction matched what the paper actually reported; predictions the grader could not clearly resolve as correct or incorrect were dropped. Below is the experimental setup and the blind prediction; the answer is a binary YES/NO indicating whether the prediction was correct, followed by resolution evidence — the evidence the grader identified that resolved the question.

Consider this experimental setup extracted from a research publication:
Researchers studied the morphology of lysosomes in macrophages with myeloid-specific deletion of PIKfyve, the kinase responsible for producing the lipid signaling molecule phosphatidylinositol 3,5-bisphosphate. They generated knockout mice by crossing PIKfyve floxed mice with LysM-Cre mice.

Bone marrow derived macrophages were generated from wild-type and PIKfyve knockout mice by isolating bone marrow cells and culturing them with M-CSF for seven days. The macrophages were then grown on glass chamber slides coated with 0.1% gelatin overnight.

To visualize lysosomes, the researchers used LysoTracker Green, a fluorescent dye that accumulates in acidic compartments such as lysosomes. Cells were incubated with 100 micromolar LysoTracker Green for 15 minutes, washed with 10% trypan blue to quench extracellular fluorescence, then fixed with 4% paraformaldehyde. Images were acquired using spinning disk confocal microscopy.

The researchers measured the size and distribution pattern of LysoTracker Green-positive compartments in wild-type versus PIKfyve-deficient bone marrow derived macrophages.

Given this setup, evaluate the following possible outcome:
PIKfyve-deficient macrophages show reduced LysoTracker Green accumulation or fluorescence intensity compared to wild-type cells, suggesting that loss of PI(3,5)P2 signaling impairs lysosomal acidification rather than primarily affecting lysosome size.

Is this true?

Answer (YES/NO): NO